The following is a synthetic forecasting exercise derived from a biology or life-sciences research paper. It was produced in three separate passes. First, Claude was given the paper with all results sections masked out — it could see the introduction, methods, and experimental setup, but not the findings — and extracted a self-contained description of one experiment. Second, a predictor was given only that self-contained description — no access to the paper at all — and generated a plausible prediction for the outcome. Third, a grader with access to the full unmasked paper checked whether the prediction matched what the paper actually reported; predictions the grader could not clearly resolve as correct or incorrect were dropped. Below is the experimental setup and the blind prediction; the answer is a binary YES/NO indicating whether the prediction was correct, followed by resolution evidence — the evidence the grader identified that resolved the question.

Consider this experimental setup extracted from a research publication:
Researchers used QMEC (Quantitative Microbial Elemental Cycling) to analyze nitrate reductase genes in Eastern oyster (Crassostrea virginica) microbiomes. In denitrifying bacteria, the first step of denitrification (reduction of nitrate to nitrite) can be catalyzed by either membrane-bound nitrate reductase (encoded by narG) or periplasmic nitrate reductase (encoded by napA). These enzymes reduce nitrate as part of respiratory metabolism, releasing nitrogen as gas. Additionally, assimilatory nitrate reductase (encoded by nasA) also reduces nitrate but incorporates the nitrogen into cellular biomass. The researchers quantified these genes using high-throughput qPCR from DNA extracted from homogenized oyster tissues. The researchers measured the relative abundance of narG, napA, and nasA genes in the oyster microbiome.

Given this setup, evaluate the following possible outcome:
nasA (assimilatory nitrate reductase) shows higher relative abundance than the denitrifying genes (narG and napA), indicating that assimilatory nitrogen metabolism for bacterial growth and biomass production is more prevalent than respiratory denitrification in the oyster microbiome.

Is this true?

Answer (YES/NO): NO